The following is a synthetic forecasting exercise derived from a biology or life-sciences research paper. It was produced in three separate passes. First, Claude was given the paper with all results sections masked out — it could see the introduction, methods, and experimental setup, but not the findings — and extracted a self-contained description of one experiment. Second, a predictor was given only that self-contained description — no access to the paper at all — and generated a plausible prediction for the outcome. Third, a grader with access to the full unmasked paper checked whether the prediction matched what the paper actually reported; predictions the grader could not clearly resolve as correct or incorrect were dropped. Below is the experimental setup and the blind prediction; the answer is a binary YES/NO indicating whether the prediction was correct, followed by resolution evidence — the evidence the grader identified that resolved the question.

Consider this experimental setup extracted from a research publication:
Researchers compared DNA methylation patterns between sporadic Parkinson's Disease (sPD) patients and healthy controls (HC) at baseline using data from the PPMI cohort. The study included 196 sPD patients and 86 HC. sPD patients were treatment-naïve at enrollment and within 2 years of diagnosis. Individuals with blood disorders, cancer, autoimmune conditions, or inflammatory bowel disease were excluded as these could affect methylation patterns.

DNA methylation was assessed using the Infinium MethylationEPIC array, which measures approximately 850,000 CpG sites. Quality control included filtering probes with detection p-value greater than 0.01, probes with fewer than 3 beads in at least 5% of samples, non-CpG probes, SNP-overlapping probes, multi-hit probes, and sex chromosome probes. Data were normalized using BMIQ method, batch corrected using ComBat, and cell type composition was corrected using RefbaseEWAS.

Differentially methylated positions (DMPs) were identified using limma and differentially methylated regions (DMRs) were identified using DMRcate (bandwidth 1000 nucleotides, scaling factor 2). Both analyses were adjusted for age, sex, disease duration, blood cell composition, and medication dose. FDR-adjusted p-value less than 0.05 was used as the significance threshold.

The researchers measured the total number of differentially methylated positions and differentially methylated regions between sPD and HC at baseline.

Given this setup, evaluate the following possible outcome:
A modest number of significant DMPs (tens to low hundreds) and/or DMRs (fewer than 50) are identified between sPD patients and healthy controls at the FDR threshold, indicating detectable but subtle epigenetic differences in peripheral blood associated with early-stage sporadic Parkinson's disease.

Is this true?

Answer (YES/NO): NO